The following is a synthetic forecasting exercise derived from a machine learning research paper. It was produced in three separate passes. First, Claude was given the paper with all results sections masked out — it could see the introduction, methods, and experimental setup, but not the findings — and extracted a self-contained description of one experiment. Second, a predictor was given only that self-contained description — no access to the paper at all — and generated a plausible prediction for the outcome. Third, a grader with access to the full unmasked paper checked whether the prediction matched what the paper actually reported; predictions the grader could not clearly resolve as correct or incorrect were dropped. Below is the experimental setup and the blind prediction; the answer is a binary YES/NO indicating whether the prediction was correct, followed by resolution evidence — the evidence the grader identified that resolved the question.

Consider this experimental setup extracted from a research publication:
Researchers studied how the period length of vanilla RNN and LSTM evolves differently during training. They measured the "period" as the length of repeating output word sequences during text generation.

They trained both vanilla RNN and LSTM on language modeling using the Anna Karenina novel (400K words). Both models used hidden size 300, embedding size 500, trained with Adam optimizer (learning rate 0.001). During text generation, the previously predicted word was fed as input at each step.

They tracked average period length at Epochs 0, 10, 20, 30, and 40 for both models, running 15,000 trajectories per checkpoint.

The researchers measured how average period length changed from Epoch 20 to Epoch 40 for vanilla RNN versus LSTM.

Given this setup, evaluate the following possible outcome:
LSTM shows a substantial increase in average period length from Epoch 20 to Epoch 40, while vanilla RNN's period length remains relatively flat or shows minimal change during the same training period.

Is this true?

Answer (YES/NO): NO